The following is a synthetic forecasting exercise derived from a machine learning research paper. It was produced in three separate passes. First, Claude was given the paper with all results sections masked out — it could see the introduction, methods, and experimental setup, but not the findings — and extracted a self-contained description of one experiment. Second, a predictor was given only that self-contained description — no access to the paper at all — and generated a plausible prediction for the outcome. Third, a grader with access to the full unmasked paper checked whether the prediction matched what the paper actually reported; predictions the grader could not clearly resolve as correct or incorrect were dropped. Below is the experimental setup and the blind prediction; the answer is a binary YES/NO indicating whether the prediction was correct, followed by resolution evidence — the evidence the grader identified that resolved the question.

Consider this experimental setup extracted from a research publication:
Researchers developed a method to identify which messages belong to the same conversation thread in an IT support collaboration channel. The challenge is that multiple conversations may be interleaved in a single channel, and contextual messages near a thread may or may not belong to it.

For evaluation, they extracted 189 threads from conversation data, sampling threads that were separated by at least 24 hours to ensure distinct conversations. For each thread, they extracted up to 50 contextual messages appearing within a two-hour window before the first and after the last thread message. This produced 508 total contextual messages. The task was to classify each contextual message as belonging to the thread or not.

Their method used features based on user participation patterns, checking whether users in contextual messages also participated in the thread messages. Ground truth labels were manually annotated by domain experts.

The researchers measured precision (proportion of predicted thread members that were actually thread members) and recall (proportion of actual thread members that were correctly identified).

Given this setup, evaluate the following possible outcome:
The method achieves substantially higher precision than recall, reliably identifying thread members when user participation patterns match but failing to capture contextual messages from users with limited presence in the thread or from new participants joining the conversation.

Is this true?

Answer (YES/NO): NO